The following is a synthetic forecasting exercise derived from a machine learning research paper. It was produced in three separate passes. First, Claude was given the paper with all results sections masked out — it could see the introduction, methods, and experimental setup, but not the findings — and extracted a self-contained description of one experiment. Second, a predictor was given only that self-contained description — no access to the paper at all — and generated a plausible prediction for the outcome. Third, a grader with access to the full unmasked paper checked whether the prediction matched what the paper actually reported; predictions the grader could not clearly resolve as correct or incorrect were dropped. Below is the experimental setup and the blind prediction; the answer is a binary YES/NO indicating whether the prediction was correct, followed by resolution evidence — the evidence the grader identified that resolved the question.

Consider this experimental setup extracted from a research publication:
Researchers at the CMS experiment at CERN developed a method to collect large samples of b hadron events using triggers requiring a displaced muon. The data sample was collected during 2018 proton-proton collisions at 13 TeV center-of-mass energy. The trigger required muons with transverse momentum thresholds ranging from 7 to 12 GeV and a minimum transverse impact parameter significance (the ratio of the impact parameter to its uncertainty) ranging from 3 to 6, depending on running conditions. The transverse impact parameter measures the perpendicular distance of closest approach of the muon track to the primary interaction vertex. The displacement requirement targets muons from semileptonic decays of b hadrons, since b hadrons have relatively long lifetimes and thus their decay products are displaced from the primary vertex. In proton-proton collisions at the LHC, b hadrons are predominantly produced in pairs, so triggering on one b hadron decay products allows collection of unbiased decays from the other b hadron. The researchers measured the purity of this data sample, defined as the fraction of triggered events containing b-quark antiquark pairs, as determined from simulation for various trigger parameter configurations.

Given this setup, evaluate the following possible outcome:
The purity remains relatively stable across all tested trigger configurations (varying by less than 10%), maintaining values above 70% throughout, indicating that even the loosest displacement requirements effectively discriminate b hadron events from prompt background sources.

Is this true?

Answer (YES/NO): NO